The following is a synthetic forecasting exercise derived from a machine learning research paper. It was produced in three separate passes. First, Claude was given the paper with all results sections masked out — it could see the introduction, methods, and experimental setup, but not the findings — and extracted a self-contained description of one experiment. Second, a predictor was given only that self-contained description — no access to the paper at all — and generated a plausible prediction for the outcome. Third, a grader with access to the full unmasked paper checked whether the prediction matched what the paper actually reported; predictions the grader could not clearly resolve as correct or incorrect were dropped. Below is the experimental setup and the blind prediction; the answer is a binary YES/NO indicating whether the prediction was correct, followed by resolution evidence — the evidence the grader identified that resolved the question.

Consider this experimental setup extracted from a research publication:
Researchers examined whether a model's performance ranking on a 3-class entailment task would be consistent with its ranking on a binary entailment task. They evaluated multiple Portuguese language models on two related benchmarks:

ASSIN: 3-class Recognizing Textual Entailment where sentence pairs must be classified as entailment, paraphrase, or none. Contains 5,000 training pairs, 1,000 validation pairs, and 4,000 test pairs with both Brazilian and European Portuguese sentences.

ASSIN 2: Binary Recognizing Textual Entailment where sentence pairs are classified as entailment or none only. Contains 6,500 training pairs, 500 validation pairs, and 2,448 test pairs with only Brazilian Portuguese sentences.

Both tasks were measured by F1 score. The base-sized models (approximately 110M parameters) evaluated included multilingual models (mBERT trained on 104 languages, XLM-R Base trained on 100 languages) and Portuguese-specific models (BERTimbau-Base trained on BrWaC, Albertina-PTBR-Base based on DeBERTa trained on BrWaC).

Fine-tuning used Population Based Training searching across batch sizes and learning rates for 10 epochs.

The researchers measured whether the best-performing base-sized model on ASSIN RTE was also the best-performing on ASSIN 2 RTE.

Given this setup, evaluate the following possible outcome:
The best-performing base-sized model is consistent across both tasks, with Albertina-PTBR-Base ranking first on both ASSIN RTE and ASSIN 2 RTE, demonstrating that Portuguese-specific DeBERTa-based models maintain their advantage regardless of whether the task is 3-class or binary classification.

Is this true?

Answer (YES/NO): NO